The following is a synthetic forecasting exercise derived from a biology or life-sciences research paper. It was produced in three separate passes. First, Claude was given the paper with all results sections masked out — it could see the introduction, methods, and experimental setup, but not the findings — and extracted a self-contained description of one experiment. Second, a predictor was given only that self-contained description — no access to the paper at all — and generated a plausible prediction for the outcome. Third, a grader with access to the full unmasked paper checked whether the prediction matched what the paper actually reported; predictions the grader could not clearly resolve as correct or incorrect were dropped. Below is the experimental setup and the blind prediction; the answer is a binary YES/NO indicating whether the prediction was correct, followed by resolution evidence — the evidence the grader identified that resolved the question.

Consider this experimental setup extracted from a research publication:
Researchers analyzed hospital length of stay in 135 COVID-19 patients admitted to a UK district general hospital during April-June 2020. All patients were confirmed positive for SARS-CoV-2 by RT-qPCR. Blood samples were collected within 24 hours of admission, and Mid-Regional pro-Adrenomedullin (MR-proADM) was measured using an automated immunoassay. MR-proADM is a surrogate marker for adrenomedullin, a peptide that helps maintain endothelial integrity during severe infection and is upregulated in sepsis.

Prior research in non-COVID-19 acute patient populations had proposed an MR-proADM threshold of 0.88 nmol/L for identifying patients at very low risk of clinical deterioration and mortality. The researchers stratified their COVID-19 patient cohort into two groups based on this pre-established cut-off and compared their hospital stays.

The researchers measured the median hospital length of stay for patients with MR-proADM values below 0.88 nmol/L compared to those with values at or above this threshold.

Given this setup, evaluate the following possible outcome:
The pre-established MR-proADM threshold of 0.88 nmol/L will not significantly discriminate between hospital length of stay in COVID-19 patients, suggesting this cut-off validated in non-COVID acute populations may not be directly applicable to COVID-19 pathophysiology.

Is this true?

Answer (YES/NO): NO